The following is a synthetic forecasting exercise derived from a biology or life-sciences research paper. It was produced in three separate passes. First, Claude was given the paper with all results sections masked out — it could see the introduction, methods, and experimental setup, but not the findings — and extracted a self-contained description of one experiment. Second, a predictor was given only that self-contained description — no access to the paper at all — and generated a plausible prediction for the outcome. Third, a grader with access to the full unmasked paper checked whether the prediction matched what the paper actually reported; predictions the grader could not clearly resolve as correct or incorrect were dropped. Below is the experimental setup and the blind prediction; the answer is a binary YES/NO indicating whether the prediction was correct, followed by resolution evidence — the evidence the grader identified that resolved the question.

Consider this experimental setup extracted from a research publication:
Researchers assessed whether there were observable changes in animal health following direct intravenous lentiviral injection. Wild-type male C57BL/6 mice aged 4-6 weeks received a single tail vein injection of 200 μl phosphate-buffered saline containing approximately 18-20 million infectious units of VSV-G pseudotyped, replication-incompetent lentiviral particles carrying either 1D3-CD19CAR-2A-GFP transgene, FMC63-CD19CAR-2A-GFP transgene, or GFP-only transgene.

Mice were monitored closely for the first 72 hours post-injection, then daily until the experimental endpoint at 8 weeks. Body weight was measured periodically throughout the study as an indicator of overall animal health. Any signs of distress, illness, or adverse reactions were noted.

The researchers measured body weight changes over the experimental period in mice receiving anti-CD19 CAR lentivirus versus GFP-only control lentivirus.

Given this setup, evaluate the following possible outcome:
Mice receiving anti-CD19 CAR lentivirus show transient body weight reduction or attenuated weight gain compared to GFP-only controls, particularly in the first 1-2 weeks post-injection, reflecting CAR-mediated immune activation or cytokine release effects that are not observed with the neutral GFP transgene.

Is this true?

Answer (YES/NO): YES